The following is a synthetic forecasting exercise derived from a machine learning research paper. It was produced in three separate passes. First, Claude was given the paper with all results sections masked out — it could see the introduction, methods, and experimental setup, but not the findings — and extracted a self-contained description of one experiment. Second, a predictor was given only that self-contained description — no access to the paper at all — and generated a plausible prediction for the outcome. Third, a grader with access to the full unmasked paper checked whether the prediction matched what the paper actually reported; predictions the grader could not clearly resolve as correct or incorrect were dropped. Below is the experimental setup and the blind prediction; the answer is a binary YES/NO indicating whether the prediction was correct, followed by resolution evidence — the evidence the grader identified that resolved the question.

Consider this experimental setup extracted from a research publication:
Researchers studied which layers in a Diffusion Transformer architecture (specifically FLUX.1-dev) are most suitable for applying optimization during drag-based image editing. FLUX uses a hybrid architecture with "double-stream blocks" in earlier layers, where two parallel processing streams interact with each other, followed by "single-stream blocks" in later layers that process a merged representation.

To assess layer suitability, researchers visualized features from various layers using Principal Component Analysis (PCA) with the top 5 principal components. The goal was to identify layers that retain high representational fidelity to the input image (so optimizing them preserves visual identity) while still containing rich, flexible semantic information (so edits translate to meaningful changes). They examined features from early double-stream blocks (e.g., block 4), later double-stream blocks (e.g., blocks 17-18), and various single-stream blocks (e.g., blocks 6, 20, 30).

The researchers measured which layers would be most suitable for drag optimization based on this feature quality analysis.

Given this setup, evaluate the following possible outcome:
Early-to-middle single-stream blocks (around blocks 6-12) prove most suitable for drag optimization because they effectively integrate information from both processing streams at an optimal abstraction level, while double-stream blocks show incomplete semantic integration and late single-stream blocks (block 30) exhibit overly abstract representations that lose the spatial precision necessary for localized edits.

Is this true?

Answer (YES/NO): NO